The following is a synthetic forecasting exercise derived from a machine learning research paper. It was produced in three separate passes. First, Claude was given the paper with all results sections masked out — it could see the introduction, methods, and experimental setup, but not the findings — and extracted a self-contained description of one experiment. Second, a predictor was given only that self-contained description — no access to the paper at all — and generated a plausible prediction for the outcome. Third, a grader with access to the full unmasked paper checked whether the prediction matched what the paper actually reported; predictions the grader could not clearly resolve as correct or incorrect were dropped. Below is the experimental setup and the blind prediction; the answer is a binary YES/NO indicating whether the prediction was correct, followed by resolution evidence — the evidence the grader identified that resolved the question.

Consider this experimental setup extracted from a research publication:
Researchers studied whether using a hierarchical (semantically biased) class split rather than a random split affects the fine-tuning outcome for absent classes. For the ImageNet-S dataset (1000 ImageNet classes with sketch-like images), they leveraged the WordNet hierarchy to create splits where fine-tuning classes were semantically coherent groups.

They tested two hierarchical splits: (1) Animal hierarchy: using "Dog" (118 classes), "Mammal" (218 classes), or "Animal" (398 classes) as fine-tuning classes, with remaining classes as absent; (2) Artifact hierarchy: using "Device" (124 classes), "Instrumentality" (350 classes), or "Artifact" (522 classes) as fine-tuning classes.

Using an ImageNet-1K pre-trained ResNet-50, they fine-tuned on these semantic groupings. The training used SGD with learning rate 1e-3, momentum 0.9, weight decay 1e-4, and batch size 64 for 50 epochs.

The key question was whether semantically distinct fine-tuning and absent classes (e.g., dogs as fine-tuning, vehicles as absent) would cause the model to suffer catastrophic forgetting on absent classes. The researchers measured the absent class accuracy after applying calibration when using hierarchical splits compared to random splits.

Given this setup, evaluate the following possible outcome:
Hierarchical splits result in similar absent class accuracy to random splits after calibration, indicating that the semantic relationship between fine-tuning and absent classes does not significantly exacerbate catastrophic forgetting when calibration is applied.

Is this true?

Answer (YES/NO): NO